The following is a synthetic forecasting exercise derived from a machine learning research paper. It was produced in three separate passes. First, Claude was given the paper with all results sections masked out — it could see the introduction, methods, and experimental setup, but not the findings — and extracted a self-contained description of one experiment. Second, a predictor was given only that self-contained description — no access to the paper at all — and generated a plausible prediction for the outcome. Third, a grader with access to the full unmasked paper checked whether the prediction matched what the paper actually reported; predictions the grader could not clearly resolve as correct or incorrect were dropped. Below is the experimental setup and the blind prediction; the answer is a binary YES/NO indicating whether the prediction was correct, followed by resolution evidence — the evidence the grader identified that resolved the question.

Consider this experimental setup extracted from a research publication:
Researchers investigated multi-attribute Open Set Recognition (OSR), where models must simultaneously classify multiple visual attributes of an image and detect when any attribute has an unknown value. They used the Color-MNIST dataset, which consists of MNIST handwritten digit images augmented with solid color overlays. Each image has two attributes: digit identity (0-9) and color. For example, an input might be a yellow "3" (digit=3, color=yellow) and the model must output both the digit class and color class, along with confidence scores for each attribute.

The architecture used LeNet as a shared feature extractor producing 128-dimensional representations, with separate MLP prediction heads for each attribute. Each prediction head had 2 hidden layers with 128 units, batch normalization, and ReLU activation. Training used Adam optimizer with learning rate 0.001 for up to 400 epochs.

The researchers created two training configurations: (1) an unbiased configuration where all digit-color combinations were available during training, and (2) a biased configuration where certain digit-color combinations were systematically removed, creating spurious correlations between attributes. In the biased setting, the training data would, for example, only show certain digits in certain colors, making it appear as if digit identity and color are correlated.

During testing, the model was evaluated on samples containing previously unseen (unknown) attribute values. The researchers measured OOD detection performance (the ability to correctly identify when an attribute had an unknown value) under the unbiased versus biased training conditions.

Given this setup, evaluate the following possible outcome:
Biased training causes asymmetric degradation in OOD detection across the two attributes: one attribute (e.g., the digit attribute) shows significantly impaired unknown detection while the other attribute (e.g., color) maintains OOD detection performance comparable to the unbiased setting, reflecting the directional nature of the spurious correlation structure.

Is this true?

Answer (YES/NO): YES